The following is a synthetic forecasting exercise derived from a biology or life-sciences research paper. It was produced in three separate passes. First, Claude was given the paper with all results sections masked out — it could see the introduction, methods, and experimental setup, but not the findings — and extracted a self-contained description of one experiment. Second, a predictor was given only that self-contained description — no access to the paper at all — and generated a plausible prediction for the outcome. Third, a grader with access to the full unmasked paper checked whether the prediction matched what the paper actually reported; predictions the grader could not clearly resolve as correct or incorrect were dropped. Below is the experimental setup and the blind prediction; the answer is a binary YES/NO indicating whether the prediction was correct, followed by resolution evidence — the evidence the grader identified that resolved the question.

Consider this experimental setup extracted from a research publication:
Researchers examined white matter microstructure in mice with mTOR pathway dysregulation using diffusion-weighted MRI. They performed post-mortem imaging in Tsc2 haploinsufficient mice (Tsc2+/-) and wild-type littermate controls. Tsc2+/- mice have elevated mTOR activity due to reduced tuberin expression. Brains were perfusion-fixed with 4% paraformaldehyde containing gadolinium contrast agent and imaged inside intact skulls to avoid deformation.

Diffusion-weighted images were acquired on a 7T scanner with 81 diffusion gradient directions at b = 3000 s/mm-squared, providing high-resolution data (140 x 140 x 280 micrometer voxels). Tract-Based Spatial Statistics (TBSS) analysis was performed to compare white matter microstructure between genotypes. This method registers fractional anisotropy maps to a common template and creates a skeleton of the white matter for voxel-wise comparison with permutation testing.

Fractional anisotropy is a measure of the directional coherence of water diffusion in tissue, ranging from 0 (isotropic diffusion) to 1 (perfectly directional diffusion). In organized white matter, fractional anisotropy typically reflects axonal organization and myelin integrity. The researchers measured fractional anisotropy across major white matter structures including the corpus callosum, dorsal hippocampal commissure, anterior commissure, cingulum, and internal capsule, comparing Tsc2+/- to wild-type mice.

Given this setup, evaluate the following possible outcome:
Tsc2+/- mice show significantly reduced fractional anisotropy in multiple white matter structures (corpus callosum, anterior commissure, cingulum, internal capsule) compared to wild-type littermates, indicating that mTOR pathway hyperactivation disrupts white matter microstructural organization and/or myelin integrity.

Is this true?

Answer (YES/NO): NO